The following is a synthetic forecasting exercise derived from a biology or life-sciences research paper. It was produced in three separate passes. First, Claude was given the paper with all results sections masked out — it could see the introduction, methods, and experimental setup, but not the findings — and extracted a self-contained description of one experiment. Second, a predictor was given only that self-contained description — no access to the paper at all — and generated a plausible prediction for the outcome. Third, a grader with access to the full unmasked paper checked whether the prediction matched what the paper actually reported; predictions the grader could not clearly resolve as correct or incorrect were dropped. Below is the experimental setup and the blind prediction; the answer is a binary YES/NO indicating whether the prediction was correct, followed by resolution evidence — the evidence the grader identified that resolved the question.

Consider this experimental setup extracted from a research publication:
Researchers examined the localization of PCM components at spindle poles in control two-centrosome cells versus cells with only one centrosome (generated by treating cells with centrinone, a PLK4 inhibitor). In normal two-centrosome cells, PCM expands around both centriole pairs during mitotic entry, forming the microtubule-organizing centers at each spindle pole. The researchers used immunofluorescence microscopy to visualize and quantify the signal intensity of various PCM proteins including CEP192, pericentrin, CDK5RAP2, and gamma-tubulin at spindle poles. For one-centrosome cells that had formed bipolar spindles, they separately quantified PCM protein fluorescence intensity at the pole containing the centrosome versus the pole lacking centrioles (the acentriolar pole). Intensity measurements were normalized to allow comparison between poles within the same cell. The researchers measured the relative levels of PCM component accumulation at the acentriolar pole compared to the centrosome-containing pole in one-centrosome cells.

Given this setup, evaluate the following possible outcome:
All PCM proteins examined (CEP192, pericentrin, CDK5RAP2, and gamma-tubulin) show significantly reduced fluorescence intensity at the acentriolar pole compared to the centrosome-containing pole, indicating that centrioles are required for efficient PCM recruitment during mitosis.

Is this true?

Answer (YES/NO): NO